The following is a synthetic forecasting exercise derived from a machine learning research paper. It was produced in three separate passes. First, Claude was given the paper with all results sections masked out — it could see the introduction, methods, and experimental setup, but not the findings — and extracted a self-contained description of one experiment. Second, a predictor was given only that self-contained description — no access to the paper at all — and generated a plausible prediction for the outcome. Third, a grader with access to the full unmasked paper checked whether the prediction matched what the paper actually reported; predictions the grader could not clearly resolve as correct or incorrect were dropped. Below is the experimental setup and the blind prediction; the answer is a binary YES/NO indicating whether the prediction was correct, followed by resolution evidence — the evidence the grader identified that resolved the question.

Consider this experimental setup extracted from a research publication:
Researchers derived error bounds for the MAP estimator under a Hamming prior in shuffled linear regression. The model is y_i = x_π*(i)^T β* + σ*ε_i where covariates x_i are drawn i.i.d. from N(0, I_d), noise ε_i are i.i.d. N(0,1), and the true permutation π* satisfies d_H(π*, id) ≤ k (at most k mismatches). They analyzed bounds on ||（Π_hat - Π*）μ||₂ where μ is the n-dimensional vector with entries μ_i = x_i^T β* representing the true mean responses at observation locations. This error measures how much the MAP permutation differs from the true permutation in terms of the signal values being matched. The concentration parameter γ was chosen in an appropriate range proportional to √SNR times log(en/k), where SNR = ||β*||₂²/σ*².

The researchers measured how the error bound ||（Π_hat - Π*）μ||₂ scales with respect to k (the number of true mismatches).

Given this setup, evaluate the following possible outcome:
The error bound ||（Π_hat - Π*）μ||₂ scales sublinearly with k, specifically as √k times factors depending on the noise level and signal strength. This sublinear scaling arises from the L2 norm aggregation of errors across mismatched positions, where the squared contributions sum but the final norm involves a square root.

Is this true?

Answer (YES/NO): YES